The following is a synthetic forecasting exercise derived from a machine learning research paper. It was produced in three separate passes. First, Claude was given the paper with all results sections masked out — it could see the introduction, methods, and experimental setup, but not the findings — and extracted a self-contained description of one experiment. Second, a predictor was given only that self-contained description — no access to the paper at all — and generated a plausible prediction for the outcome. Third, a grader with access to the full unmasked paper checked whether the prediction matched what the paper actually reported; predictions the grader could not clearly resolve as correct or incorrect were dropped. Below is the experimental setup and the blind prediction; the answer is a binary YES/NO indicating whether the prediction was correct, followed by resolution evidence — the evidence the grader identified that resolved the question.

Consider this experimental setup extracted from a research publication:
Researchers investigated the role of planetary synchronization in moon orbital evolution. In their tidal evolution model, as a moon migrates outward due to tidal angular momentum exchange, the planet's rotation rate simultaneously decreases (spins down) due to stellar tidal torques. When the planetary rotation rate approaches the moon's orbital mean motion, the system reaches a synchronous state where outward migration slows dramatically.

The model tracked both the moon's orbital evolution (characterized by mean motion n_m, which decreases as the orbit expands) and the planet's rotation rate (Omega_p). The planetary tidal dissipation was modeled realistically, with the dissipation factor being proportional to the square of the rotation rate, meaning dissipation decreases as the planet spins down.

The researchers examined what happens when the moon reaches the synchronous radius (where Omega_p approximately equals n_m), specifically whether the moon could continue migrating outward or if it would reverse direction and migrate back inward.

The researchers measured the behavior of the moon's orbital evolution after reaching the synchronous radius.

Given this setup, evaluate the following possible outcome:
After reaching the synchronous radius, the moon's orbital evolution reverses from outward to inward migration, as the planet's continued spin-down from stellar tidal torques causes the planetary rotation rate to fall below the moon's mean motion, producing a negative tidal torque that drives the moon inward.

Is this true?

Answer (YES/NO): NO